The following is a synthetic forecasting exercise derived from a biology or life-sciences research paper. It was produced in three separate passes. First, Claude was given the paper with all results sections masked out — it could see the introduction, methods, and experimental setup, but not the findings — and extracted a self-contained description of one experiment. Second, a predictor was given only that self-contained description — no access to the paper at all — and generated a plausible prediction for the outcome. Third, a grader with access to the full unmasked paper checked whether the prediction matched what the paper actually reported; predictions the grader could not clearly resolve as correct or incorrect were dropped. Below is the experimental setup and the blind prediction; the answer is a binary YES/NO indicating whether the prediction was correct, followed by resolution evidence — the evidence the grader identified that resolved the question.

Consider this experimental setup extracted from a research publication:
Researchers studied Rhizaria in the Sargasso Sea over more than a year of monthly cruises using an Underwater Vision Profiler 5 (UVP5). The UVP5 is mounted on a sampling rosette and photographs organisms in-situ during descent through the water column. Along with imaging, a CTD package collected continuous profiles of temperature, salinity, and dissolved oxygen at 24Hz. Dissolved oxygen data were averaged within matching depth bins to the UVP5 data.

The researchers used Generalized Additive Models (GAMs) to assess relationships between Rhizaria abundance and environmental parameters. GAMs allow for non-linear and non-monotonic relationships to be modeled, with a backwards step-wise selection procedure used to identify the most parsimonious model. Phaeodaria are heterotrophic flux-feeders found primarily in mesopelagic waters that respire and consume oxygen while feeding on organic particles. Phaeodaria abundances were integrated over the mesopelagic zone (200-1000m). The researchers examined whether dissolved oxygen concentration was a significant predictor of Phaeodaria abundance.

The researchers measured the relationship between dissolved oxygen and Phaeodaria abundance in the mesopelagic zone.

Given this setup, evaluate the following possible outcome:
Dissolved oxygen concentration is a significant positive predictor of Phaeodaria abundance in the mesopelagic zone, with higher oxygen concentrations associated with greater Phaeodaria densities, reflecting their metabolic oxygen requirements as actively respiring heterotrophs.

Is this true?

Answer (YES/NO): NO